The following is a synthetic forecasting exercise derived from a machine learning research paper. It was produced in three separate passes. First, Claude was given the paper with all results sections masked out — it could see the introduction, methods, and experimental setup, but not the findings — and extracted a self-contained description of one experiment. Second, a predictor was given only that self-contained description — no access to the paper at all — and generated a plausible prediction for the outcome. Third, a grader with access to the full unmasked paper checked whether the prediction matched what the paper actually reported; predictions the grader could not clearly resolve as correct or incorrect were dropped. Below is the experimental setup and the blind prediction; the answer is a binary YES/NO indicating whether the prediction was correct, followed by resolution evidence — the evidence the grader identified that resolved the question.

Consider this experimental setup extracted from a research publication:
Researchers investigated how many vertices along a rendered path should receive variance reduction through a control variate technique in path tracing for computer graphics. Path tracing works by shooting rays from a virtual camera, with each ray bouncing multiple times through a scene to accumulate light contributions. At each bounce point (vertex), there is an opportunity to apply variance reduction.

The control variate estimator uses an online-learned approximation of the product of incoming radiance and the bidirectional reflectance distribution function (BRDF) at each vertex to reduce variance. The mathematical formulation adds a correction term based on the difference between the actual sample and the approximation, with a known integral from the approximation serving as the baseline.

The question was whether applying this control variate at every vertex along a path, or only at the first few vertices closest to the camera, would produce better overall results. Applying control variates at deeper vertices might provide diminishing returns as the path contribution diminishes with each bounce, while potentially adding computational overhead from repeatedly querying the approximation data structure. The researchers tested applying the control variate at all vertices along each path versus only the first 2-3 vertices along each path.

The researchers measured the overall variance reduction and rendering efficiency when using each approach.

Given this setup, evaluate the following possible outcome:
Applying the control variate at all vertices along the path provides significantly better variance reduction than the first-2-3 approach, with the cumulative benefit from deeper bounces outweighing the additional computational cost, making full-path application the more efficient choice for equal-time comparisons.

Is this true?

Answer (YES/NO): NO